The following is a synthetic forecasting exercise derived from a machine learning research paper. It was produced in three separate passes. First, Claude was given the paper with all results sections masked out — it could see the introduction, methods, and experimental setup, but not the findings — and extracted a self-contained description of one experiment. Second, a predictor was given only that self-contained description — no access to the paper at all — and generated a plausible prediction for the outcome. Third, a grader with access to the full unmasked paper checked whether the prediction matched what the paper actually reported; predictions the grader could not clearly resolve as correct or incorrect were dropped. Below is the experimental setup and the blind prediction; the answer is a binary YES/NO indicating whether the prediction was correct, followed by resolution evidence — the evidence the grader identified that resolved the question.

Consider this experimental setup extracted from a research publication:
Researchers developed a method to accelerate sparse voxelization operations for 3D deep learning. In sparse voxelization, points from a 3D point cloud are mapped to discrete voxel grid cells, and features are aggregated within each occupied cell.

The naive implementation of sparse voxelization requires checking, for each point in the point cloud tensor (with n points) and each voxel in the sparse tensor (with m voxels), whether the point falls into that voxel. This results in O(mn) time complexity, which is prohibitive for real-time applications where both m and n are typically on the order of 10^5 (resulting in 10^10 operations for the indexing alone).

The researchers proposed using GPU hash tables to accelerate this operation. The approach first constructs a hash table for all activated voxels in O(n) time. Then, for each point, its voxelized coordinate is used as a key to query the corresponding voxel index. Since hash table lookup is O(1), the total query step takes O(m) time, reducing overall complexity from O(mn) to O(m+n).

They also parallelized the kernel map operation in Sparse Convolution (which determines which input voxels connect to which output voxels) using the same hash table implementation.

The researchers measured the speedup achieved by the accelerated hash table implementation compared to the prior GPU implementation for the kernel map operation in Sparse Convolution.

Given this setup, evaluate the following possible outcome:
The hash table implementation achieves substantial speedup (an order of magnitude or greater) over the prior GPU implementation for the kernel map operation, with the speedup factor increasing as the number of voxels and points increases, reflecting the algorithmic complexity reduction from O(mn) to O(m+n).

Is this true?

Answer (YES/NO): NO